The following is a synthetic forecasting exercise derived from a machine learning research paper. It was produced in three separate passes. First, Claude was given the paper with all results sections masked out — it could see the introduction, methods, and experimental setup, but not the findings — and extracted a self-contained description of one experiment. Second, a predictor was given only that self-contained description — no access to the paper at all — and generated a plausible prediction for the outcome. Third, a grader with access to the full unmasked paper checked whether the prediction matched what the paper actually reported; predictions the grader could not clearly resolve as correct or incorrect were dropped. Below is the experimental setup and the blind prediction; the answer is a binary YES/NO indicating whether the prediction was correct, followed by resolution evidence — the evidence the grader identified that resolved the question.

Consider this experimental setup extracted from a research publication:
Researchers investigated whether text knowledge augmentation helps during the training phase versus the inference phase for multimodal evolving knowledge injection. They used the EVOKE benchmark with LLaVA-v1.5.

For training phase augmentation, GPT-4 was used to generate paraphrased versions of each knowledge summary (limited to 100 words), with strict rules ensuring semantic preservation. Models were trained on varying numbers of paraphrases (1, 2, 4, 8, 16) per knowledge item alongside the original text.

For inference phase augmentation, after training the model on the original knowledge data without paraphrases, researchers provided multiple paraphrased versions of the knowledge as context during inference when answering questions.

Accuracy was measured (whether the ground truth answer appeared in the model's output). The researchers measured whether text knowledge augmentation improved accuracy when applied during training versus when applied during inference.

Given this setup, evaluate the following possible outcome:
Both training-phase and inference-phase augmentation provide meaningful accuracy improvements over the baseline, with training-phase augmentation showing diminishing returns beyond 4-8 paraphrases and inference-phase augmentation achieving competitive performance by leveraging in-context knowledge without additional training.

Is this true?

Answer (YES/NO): NO